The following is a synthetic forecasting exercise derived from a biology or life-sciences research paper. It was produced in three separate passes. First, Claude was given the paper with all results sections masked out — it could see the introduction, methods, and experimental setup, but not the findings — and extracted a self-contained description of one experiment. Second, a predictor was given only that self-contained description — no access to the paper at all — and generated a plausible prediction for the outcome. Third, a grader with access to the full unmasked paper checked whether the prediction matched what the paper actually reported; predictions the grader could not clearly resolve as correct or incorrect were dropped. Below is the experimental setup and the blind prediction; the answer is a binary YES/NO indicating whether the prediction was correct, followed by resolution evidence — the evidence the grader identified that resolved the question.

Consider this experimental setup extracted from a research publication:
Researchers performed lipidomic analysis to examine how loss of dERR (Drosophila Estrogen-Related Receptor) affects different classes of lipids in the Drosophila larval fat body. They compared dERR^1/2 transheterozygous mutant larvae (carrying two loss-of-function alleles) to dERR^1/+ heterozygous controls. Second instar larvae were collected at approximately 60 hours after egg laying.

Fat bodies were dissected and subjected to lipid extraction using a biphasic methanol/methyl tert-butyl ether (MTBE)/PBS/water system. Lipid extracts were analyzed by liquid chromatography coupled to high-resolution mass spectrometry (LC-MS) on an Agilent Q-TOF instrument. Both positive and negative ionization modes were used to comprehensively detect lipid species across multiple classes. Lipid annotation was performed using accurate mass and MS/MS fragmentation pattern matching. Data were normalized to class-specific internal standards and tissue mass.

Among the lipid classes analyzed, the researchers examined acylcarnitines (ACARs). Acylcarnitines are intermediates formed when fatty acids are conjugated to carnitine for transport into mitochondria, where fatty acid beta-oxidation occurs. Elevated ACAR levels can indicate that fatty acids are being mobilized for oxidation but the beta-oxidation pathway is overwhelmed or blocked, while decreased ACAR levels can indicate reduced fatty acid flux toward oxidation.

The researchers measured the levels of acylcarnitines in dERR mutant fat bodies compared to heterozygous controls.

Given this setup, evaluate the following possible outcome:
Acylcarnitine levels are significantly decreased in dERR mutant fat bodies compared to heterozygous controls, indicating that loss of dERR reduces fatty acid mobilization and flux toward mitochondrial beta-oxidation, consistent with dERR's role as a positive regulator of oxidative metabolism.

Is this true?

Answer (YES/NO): YES